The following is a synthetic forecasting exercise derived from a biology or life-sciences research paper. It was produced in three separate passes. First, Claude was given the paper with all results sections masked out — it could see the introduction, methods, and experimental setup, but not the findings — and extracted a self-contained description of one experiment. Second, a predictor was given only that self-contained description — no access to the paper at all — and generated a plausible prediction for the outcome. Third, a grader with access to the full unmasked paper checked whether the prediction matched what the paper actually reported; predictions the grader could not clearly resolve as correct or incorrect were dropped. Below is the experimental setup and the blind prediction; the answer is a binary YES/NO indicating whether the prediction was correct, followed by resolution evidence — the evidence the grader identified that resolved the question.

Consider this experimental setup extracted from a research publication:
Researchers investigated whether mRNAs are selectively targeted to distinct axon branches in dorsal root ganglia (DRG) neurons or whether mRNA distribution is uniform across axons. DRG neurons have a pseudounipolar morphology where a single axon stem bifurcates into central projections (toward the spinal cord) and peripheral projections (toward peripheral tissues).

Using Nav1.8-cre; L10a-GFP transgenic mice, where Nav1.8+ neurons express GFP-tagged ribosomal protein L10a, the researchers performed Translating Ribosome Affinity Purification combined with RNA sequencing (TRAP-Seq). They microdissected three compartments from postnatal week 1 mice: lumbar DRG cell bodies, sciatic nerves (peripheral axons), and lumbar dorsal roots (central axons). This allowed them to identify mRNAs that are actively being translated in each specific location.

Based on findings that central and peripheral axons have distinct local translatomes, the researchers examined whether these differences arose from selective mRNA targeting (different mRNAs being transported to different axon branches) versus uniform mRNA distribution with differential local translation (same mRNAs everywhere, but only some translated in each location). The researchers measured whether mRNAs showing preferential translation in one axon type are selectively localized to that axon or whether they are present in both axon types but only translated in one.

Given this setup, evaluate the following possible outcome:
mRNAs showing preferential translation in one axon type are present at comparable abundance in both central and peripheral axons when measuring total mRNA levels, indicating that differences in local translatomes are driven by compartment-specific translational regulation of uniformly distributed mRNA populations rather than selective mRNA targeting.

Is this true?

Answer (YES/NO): NO